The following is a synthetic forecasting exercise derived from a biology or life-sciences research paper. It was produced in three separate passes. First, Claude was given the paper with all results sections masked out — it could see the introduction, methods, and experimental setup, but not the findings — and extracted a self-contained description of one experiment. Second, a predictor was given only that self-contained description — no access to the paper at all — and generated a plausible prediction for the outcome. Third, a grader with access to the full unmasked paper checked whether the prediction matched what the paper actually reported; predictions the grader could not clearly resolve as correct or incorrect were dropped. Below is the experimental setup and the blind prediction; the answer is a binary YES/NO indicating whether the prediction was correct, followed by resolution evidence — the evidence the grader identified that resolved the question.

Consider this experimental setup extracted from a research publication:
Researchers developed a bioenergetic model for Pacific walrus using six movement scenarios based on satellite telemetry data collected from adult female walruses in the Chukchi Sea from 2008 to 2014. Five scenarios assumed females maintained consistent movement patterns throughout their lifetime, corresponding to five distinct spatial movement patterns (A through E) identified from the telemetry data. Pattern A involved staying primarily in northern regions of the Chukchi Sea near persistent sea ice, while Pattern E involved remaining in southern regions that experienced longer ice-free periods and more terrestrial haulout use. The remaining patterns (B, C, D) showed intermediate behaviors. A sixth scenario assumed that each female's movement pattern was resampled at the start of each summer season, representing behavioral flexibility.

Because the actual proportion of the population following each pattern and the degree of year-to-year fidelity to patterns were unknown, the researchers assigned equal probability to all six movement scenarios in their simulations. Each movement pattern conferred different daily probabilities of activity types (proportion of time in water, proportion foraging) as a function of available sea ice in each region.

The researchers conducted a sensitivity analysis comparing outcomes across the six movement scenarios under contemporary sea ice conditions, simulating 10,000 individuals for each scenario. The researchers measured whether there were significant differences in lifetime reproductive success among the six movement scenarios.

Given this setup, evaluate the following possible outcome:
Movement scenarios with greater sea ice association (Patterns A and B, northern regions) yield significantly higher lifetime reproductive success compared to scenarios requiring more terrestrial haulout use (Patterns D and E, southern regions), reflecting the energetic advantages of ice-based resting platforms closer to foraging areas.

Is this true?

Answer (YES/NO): NO